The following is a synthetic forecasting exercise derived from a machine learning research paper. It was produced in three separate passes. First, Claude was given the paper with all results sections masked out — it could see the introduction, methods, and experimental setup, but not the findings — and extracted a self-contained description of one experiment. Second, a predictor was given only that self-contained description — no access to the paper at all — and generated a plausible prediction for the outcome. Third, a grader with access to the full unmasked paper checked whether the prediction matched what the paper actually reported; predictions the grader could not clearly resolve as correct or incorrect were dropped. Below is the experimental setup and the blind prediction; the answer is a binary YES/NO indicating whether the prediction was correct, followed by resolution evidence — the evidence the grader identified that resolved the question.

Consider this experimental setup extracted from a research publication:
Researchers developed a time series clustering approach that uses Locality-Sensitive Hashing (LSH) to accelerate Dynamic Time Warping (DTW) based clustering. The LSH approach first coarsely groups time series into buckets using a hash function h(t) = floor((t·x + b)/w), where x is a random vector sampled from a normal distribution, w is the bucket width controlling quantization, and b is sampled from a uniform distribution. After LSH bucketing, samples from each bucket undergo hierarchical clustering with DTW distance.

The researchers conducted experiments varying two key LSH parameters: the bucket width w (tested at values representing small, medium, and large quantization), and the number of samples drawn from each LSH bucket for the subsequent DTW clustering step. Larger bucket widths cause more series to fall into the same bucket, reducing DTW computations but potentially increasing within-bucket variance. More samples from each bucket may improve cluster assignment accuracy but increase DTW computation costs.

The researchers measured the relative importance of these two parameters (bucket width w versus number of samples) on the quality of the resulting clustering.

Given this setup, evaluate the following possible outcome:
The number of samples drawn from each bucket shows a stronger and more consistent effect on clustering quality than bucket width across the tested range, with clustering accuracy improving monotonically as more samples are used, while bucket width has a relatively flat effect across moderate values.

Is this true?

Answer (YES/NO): NO